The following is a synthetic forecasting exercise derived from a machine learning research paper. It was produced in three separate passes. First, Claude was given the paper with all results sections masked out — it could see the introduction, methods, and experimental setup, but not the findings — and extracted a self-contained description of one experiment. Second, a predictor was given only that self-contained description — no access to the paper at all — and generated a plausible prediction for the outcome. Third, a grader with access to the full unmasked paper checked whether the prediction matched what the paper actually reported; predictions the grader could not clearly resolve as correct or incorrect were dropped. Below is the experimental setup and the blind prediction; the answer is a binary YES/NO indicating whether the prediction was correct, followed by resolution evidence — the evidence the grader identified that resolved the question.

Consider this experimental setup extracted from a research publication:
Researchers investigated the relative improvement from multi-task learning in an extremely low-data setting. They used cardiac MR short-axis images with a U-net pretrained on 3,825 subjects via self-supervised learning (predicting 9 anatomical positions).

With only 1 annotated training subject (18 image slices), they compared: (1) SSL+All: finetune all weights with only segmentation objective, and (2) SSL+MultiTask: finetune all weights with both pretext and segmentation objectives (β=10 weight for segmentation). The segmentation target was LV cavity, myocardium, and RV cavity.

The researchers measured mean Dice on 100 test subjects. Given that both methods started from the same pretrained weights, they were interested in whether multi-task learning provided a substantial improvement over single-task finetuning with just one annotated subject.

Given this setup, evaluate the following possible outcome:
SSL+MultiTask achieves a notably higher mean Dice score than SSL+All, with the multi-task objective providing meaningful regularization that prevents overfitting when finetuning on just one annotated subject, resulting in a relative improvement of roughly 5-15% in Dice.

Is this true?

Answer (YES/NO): YES